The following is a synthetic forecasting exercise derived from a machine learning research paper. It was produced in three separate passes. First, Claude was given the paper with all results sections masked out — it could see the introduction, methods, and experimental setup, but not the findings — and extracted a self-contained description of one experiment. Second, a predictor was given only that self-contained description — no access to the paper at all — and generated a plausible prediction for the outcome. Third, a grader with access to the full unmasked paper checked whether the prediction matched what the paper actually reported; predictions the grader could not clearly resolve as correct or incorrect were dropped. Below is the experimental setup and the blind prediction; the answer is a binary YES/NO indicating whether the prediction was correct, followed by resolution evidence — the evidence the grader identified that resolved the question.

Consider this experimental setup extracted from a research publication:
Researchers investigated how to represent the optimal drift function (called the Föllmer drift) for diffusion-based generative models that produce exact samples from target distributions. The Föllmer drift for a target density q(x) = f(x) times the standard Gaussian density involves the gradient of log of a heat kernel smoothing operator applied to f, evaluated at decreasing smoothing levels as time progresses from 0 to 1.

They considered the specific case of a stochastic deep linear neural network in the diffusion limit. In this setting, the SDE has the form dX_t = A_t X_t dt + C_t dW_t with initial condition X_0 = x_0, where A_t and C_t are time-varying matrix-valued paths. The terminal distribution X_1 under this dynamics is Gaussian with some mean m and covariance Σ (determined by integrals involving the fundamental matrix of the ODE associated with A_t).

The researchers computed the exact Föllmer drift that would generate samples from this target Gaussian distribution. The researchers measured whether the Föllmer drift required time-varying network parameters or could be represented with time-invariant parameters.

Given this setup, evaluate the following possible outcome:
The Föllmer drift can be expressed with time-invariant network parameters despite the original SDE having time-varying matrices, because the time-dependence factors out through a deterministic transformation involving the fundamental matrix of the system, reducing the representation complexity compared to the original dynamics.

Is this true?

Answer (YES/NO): YES